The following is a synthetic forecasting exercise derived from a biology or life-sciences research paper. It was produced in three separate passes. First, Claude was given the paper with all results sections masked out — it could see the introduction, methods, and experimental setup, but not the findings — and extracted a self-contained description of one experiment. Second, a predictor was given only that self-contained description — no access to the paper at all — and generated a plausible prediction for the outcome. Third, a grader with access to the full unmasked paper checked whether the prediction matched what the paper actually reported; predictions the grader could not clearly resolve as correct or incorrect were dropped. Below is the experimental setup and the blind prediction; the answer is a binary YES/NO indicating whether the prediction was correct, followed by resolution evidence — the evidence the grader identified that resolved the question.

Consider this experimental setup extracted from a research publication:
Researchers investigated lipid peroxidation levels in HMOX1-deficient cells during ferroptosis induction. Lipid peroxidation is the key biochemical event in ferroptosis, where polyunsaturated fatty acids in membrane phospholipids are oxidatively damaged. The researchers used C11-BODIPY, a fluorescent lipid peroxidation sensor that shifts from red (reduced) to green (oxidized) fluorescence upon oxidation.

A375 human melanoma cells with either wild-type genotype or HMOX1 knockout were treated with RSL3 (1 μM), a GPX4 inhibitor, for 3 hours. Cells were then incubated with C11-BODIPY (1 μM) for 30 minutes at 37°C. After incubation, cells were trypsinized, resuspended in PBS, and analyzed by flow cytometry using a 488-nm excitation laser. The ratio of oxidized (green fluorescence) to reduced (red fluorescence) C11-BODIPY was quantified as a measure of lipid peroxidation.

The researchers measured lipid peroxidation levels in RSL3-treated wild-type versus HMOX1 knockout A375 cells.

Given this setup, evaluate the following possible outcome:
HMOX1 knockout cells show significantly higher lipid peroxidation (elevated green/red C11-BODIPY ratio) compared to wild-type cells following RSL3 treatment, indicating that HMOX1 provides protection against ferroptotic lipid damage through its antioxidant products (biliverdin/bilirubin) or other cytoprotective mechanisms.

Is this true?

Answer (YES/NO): NO